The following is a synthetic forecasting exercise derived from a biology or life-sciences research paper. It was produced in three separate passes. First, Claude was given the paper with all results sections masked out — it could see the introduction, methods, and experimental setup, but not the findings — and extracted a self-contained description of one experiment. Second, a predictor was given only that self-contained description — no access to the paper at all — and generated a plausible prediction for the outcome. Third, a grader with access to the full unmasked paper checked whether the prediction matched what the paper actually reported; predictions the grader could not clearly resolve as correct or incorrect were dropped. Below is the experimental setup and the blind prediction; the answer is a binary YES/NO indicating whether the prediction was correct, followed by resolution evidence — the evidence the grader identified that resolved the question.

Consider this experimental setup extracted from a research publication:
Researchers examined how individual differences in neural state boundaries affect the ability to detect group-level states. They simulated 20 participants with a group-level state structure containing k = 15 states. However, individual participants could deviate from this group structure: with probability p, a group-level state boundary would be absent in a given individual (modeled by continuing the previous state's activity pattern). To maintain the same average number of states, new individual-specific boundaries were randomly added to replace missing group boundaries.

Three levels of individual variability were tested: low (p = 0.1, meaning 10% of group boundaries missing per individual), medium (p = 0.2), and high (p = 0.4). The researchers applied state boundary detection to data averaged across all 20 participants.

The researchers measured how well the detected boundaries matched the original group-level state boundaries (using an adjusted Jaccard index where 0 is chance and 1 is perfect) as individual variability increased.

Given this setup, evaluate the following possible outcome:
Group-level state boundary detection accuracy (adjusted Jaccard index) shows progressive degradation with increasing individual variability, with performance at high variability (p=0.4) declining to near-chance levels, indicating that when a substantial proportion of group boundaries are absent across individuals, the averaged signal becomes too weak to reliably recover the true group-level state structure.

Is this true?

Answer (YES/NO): NO